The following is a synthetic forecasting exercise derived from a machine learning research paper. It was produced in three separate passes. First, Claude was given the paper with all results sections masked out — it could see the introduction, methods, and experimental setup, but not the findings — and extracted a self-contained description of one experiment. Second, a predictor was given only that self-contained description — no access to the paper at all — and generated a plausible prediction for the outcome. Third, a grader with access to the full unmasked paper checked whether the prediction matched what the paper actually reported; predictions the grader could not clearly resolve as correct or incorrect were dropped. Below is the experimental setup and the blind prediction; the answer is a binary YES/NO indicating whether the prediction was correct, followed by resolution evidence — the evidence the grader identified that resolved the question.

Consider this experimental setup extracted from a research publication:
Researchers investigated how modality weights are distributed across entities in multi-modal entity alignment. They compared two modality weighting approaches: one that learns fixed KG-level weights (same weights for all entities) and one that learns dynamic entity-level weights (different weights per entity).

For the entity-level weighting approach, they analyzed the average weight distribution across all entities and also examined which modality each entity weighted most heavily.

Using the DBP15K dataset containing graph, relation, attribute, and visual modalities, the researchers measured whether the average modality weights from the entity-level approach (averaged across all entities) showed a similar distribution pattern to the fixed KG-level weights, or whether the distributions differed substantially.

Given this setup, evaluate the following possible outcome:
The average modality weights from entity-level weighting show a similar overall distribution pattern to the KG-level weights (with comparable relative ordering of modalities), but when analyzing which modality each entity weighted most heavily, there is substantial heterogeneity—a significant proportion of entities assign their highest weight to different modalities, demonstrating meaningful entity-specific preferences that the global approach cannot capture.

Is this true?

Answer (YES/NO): NO